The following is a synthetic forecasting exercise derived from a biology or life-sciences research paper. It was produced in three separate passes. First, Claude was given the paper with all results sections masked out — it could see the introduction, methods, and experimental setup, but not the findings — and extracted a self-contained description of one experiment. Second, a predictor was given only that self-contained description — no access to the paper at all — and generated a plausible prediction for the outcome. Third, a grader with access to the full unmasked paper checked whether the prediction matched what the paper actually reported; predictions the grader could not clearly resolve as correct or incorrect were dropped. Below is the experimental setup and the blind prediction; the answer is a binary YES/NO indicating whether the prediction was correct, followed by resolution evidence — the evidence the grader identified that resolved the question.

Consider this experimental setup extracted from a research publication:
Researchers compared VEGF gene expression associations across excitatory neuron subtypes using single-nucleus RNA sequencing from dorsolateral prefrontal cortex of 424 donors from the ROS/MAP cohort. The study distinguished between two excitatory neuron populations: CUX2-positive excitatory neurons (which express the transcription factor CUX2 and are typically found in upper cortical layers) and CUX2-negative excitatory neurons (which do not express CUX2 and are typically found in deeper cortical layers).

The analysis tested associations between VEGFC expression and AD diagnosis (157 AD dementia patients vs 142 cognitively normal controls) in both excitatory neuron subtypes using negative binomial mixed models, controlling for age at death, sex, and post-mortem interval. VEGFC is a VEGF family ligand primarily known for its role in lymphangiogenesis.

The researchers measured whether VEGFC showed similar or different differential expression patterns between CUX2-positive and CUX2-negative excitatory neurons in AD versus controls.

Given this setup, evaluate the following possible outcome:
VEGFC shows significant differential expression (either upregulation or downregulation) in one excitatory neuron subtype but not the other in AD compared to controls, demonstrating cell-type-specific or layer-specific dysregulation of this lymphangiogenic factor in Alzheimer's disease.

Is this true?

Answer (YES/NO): NO